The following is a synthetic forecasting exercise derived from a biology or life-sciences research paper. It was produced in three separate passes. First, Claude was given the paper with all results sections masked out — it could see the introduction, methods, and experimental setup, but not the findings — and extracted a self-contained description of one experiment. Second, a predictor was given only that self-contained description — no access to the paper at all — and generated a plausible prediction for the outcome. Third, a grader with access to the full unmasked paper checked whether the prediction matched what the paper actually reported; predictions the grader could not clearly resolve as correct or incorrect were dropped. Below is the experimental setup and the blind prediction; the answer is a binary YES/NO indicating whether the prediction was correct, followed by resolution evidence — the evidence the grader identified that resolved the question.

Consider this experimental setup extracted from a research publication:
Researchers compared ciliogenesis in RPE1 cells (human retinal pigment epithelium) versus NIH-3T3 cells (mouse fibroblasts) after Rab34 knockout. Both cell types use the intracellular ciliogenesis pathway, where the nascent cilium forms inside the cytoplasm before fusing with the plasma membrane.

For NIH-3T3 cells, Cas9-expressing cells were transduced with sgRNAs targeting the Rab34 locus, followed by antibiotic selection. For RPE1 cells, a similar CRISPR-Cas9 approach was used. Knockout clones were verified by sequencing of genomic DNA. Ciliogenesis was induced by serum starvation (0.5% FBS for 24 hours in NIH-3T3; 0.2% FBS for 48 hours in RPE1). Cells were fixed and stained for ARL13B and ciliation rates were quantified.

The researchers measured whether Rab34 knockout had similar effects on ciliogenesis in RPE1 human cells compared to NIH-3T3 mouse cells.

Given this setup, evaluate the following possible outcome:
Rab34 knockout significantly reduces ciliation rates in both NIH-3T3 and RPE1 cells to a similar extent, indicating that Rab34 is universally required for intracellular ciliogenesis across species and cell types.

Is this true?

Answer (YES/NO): YES